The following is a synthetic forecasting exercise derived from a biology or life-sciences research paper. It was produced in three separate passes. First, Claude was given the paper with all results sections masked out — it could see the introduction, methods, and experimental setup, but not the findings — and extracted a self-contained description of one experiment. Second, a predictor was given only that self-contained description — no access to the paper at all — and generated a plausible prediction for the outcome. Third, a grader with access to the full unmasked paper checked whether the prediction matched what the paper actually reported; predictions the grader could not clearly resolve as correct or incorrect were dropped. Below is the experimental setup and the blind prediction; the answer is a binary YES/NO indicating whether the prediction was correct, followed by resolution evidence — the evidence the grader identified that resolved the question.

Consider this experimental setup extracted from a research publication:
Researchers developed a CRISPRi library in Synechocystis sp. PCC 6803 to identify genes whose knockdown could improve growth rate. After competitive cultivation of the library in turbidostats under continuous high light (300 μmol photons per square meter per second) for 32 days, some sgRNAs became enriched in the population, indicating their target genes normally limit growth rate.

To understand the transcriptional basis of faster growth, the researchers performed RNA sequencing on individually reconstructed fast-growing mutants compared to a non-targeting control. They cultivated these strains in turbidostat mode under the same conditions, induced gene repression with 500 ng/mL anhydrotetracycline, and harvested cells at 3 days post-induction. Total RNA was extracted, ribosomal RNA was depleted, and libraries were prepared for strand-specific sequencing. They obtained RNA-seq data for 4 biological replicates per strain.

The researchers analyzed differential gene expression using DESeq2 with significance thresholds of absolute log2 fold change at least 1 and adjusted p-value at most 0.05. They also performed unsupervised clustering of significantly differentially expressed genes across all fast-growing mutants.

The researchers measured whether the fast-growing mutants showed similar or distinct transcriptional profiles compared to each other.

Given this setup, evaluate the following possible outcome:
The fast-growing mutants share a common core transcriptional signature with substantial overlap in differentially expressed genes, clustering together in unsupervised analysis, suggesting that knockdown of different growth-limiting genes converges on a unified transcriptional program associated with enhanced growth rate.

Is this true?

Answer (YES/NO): YES